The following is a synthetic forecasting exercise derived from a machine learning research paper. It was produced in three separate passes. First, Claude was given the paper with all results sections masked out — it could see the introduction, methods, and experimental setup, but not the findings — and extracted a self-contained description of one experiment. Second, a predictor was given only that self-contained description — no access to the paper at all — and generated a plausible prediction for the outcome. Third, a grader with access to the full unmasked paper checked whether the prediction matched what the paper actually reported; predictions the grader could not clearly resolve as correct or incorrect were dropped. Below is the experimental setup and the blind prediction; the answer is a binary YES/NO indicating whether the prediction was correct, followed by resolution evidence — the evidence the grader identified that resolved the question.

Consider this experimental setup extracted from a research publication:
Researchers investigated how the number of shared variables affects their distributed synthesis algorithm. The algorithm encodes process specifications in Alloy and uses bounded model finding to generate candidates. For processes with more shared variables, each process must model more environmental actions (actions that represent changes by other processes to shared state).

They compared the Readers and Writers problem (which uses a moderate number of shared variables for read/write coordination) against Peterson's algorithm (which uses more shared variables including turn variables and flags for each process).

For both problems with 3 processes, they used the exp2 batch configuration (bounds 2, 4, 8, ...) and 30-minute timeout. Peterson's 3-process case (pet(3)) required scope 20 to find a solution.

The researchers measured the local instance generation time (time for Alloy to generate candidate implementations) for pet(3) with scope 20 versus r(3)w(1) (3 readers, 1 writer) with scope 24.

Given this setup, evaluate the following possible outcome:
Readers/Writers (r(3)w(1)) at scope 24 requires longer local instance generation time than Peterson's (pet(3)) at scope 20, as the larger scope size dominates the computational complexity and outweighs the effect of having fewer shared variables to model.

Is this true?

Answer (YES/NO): NO